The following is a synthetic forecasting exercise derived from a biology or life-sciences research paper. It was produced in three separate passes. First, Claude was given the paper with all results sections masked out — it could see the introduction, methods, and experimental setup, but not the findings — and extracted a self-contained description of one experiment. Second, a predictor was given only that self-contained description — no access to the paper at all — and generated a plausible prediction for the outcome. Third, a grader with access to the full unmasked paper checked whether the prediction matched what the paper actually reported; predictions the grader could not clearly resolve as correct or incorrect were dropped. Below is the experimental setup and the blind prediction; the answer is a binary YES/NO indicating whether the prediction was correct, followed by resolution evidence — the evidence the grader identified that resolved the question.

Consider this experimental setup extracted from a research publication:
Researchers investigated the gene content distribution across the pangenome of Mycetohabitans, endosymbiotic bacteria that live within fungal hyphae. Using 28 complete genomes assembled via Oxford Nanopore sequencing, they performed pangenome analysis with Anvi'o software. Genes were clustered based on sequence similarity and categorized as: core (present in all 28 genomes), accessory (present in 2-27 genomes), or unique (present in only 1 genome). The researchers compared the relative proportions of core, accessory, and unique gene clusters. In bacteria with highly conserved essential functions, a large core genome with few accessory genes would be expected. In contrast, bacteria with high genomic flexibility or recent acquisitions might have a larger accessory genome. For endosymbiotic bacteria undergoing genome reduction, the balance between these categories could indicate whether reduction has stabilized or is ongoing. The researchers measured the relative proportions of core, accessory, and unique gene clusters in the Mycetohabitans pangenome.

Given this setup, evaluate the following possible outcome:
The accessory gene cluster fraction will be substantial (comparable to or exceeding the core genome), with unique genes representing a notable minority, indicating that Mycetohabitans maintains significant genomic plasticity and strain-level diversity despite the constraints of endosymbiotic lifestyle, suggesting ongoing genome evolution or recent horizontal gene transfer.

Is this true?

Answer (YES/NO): YES